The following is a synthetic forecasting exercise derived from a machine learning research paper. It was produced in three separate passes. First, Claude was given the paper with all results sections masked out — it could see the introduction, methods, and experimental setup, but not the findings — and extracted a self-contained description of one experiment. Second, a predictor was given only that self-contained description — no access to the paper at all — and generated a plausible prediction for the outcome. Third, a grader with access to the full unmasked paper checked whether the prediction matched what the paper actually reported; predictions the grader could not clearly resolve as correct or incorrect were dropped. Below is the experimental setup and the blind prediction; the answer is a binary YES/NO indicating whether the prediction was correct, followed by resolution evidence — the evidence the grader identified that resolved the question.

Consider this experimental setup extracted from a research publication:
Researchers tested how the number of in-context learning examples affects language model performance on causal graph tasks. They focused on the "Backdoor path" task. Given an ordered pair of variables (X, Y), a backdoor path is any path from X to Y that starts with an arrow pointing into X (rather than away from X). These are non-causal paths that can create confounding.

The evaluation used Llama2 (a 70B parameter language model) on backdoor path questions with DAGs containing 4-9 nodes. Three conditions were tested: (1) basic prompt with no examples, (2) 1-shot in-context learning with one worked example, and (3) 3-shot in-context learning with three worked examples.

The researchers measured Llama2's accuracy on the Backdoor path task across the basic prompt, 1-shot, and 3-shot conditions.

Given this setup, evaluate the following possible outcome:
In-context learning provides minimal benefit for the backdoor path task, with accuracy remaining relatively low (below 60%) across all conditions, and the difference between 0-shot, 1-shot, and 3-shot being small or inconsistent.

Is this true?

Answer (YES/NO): NO